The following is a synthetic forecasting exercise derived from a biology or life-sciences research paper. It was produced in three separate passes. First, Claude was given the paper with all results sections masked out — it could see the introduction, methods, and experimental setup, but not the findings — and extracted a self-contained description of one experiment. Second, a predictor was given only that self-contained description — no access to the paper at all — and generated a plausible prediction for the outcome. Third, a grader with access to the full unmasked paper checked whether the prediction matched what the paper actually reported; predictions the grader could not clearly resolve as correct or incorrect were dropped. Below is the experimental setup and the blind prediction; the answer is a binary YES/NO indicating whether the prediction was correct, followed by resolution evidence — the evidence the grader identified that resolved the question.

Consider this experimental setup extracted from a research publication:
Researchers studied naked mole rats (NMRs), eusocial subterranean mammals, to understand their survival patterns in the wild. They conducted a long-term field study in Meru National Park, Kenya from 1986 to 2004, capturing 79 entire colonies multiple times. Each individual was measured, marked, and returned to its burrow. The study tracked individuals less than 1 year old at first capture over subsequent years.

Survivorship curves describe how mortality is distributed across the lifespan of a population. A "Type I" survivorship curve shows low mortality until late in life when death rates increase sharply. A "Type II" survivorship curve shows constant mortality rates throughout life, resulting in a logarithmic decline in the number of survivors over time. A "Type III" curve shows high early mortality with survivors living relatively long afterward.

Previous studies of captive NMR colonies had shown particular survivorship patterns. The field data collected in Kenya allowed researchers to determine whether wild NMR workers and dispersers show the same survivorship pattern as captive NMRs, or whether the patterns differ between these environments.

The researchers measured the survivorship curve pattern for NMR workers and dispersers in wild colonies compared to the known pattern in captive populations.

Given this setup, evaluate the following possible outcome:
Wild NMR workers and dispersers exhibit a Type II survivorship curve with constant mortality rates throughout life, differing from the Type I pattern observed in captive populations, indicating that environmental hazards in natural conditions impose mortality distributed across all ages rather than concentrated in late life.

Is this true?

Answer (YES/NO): YES